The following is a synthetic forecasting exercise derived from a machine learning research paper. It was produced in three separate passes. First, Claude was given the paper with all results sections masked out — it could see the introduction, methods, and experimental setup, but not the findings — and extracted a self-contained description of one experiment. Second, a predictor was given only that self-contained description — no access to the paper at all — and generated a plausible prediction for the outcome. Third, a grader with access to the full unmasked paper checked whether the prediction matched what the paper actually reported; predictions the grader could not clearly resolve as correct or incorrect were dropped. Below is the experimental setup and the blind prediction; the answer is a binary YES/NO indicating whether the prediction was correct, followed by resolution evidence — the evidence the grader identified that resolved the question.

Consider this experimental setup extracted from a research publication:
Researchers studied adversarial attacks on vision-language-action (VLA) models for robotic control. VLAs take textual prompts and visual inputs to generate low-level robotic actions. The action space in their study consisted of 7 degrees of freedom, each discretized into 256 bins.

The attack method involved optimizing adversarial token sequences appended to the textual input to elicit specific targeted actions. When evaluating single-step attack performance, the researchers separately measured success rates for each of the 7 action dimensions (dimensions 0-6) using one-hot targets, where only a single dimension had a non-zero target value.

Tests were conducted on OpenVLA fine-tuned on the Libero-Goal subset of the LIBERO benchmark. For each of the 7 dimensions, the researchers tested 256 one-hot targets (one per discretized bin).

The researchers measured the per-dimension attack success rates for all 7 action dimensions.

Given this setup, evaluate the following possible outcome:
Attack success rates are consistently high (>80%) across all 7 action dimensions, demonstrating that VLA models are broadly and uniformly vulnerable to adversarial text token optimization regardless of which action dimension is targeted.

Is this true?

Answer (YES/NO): YES